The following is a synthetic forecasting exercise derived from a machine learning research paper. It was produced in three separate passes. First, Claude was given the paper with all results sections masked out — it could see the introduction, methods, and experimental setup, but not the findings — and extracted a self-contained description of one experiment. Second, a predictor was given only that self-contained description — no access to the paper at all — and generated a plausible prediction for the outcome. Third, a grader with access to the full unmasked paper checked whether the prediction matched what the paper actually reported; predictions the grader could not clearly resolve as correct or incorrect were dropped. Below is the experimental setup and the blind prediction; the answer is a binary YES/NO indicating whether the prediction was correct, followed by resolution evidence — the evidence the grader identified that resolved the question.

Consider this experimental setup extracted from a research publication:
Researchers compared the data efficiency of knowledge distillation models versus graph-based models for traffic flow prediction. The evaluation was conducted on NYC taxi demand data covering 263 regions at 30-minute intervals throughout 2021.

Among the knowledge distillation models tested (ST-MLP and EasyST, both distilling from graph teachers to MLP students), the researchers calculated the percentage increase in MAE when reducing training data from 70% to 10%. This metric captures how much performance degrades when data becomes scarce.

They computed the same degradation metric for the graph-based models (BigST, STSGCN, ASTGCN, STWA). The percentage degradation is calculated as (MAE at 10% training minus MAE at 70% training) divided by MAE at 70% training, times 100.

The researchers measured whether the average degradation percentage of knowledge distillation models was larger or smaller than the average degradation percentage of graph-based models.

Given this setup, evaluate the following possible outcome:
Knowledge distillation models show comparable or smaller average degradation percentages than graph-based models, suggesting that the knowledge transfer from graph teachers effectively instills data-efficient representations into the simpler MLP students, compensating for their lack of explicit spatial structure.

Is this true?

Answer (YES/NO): YES